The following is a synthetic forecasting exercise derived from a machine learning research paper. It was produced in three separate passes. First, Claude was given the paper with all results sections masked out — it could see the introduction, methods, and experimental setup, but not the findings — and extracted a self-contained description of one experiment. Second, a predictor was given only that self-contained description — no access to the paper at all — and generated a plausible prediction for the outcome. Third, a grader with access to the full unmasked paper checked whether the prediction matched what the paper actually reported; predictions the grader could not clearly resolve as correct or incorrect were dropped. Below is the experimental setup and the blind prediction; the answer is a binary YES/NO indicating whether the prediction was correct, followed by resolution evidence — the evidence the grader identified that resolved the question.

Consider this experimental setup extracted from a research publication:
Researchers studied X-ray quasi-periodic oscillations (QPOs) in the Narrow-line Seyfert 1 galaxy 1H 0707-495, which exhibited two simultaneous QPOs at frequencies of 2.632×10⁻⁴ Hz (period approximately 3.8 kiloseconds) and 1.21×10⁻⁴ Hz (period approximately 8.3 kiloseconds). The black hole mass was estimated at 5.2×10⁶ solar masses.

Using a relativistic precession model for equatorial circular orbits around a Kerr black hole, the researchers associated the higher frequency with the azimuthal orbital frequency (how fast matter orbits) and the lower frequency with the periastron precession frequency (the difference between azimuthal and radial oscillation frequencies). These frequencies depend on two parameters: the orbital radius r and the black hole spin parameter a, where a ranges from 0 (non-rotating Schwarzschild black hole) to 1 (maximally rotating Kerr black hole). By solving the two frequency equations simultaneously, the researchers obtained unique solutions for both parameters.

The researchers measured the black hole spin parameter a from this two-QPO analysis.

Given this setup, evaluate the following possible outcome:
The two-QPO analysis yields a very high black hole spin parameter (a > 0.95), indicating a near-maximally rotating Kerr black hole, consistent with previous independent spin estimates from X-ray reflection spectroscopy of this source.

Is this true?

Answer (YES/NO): NO